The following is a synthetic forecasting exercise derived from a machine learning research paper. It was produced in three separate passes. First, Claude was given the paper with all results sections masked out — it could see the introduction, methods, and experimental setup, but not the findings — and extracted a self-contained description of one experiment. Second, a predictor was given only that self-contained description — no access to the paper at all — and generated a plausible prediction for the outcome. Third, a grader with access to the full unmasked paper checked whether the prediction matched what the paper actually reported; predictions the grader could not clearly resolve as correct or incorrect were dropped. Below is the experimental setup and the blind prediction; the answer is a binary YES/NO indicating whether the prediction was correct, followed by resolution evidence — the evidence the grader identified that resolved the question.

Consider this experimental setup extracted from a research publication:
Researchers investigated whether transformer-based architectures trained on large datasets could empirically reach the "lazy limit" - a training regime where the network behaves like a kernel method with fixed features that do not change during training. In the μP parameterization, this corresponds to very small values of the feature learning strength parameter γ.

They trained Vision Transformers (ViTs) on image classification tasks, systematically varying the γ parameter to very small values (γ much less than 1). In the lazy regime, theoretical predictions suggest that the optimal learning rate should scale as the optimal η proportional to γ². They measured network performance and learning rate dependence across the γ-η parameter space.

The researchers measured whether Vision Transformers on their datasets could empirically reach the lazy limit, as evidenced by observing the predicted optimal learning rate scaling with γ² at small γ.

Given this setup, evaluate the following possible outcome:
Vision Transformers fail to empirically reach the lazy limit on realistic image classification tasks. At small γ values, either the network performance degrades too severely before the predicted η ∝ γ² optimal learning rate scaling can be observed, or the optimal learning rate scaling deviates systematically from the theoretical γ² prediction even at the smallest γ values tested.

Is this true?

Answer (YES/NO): NO